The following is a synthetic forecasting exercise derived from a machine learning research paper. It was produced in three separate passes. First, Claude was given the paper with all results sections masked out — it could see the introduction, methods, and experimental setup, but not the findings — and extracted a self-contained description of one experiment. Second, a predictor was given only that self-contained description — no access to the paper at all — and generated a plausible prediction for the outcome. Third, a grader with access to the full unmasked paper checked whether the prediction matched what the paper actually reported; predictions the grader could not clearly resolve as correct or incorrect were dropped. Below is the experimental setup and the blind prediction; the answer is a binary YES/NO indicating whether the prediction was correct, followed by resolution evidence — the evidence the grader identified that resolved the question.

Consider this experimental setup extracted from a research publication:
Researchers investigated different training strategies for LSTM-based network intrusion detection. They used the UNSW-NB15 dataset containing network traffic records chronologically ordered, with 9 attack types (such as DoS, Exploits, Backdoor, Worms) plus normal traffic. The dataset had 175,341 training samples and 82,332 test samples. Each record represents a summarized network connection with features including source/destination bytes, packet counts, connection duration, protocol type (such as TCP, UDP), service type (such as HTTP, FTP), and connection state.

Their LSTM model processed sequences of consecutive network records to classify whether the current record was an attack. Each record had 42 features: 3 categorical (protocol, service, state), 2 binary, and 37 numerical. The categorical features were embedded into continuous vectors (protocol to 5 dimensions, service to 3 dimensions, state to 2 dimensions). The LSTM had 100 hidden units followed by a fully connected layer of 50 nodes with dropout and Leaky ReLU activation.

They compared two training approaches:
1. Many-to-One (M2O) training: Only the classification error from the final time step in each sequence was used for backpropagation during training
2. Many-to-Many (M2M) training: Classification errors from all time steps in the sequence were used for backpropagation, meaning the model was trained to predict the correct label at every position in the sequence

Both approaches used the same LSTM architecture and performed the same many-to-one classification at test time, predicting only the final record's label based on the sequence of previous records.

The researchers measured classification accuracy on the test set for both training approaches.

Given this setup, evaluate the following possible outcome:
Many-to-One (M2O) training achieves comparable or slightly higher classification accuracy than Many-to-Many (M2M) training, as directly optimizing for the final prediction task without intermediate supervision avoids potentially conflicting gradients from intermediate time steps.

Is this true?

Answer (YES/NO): NO